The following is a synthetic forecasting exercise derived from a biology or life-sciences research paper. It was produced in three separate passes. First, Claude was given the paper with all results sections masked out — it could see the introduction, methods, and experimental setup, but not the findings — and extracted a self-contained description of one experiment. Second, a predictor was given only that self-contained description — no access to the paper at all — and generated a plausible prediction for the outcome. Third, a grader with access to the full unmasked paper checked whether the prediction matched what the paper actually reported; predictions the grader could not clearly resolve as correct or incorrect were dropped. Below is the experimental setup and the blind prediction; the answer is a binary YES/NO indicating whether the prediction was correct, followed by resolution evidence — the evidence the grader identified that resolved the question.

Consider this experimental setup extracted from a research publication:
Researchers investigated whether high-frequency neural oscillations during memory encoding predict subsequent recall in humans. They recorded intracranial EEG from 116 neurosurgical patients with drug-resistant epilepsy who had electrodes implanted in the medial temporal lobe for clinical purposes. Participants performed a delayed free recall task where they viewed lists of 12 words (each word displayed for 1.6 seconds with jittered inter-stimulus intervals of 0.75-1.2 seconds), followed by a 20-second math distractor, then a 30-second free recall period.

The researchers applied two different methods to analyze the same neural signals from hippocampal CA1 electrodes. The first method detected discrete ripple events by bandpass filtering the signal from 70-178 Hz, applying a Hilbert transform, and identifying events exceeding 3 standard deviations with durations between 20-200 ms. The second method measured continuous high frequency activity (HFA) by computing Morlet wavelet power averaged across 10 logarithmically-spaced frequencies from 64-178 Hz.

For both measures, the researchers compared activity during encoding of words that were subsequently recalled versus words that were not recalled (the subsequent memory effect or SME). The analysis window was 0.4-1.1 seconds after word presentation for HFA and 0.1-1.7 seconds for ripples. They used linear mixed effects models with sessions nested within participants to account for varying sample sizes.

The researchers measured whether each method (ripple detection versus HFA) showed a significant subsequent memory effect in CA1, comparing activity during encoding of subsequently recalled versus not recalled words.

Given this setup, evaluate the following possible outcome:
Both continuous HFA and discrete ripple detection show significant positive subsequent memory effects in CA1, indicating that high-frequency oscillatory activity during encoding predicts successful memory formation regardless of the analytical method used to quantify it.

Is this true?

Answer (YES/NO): NO